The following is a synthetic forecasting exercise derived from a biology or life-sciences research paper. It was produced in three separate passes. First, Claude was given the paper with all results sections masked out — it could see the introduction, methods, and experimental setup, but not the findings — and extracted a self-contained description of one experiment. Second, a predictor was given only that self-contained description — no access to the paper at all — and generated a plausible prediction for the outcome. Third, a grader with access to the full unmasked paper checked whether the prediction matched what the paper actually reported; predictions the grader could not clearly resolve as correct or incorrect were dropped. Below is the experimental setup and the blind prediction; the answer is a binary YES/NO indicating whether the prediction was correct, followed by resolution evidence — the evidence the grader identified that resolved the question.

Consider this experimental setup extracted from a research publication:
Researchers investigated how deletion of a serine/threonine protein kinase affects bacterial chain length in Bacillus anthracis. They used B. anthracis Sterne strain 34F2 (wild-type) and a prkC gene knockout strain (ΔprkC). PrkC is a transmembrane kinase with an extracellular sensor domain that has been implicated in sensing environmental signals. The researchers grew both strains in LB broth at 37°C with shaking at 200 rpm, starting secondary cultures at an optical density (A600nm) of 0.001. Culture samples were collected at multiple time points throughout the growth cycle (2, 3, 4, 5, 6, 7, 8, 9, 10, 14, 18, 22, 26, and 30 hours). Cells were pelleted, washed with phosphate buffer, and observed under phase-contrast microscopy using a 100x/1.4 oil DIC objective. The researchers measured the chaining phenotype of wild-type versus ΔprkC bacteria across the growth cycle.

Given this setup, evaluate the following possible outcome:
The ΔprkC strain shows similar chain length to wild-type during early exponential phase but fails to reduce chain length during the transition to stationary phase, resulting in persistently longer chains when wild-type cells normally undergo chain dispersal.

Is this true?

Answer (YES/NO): NO